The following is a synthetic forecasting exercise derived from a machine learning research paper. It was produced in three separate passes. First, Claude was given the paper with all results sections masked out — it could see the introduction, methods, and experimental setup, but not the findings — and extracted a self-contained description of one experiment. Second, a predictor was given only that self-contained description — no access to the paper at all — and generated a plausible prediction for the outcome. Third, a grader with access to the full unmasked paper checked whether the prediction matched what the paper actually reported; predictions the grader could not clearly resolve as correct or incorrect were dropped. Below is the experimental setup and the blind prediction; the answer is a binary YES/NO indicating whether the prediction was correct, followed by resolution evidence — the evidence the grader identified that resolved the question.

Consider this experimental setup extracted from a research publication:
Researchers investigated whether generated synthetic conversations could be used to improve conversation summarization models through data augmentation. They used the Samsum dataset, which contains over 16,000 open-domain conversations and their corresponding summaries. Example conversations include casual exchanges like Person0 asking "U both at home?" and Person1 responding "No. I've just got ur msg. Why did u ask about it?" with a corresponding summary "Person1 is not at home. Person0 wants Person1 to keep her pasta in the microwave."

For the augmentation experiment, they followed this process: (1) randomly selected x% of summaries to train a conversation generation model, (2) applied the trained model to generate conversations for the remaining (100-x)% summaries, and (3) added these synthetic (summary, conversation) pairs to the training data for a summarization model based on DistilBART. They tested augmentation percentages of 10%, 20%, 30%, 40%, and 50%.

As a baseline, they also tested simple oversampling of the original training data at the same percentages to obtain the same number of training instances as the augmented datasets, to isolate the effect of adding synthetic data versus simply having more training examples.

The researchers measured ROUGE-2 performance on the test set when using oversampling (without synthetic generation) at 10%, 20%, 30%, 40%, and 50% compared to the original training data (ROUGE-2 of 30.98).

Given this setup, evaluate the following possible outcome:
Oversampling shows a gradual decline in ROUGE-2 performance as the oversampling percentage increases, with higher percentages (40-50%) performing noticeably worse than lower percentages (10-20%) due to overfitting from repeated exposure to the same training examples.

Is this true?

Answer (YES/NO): NO